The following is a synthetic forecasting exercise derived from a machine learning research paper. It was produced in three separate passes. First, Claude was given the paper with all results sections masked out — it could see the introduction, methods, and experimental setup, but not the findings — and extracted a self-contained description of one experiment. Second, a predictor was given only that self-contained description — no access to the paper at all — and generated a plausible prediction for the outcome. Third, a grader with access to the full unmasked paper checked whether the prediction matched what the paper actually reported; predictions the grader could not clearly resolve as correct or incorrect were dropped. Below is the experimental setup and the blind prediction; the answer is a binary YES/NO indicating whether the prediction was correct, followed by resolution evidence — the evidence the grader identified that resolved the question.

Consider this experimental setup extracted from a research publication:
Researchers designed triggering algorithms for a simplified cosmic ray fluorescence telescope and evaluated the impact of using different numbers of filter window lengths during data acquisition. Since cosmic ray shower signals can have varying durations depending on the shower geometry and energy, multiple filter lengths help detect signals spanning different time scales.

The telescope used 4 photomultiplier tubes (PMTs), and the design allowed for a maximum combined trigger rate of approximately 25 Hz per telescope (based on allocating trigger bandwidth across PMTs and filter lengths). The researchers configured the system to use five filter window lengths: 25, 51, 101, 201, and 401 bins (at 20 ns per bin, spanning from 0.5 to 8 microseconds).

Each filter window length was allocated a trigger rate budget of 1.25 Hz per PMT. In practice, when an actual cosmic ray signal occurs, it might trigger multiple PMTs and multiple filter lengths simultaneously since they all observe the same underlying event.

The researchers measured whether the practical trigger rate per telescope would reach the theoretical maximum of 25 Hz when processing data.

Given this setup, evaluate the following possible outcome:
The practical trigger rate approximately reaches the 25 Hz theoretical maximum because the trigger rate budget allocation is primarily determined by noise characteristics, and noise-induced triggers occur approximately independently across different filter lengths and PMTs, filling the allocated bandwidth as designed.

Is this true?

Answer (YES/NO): YES